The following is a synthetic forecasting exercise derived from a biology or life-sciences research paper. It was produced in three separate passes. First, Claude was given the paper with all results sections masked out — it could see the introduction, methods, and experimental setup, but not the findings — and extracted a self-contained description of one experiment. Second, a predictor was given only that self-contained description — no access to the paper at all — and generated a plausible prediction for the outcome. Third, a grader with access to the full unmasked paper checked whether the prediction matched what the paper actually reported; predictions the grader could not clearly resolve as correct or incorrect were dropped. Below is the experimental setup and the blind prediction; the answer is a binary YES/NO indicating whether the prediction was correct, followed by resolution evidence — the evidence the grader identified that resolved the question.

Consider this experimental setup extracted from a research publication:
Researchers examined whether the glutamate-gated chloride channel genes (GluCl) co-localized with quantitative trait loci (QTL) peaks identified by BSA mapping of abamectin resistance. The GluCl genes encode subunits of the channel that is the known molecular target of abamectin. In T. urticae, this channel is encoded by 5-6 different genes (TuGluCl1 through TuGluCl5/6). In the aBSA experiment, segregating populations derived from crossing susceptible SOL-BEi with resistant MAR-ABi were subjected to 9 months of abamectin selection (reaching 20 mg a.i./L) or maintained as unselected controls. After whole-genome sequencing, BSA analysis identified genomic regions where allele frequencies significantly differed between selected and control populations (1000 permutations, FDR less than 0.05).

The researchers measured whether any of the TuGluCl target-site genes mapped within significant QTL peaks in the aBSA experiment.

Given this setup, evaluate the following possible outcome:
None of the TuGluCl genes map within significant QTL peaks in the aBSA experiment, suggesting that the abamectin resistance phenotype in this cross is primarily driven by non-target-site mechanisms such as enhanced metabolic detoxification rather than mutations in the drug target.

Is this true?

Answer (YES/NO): NO